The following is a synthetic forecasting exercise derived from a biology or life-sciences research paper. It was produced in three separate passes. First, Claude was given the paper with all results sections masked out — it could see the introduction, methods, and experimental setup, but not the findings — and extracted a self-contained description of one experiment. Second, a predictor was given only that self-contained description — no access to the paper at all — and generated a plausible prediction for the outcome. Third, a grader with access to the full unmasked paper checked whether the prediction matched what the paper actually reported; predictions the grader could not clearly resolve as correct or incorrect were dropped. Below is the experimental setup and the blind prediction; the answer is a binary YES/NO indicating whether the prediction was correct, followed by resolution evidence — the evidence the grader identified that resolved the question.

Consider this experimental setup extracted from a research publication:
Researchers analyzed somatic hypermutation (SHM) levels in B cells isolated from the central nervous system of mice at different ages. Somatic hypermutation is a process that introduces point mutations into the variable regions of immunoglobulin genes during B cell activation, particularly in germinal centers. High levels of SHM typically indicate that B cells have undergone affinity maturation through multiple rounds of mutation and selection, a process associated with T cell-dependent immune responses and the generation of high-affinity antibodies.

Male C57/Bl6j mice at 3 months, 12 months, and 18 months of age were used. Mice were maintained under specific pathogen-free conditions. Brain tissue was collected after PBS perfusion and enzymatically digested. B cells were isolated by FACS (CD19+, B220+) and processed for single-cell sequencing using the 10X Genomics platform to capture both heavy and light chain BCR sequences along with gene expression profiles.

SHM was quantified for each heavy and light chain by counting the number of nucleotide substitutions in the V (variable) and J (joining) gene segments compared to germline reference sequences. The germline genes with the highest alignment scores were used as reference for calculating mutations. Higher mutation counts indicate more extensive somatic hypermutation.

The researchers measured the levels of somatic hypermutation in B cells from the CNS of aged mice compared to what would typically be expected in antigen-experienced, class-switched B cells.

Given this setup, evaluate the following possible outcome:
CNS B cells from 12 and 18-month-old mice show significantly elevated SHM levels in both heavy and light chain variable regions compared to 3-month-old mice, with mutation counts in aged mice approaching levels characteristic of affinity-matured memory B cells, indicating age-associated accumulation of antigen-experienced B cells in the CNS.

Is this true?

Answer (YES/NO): NO